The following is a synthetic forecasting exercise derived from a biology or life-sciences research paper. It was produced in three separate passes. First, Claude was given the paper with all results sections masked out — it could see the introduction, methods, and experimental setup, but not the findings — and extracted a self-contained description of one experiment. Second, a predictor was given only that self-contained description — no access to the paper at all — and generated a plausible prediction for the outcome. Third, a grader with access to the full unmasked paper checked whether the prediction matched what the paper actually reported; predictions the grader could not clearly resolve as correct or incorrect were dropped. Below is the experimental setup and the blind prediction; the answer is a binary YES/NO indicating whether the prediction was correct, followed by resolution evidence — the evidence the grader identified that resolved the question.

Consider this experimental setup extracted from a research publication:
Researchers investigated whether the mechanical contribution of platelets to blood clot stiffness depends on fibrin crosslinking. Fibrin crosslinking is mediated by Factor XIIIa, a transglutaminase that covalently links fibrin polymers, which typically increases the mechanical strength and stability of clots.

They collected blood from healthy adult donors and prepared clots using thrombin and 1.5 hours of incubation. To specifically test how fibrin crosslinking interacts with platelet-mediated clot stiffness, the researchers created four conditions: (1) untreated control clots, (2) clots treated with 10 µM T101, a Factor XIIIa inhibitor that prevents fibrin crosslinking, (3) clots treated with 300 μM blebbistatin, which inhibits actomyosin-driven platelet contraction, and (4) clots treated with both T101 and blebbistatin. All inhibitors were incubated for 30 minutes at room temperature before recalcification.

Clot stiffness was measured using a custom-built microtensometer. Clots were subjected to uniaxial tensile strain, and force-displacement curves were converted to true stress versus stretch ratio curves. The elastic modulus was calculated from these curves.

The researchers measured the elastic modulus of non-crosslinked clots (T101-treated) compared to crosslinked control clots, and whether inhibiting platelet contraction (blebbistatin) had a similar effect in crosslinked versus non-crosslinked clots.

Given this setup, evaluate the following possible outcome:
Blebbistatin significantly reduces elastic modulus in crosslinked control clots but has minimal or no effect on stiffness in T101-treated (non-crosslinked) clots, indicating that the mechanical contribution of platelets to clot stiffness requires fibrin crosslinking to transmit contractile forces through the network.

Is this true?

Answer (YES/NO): NO